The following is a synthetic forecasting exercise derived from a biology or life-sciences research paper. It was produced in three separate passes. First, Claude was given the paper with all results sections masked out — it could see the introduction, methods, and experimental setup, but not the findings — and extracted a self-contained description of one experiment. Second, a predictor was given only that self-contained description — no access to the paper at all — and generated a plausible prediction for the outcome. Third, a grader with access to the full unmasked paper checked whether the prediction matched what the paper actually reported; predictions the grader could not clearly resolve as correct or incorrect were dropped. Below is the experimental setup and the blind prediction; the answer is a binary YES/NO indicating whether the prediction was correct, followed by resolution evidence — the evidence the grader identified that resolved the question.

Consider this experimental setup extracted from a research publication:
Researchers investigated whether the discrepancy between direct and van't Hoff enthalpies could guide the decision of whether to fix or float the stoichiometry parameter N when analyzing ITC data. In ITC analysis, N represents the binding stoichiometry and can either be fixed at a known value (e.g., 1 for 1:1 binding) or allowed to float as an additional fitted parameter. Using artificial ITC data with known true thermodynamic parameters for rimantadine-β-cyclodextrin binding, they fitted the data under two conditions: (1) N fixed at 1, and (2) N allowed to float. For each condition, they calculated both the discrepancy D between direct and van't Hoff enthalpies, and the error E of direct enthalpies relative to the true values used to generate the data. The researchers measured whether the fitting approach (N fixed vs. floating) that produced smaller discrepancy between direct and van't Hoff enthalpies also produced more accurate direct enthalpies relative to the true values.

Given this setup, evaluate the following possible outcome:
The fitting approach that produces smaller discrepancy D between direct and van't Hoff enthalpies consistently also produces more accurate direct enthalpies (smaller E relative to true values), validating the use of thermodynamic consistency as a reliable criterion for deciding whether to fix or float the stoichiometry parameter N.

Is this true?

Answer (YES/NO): YES